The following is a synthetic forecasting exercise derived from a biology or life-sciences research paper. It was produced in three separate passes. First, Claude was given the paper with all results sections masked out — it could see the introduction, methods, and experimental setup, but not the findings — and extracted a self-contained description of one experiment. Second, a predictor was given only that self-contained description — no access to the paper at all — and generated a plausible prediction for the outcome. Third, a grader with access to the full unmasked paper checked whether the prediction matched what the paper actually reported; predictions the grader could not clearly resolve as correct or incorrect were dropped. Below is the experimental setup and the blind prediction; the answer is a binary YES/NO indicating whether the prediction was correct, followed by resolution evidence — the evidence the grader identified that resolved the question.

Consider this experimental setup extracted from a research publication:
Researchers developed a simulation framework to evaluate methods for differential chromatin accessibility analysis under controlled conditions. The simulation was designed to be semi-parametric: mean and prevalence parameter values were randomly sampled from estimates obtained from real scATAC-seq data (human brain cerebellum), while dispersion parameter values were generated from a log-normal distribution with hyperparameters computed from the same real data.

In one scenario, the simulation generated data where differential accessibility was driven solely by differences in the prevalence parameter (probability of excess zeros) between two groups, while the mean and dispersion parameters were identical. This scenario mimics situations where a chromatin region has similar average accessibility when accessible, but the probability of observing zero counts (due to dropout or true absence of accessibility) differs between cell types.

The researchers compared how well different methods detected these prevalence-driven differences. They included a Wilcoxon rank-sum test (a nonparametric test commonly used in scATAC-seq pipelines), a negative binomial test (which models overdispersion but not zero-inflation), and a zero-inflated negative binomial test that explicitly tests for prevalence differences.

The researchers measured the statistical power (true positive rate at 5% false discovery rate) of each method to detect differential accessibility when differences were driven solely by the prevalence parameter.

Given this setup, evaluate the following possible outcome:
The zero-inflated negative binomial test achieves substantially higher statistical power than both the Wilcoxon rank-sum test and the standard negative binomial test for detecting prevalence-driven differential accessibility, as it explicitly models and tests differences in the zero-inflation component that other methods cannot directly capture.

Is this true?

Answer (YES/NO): NO